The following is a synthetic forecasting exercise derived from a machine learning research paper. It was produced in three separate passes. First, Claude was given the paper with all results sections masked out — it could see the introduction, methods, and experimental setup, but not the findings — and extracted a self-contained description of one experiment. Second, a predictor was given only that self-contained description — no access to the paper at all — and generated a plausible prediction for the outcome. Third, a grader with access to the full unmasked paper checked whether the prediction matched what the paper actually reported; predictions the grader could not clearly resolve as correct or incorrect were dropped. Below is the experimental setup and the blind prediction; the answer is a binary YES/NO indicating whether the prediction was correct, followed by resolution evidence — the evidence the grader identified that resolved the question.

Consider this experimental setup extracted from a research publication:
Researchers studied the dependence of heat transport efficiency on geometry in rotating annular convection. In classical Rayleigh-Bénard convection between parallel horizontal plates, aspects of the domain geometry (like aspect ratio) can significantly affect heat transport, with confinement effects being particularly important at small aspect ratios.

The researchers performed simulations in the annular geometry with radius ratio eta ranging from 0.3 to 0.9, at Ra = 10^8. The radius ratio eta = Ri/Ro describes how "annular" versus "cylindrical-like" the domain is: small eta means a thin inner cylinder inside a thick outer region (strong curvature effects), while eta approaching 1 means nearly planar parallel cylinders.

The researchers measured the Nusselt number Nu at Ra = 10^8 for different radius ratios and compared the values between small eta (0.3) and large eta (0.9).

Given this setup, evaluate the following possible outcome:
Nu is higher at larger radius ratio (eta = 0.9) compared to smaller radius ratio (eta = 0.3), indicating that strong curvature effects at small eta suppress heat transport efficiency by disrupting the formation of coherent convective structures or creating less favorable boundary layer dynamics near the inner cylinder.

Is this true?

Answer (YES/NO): YES